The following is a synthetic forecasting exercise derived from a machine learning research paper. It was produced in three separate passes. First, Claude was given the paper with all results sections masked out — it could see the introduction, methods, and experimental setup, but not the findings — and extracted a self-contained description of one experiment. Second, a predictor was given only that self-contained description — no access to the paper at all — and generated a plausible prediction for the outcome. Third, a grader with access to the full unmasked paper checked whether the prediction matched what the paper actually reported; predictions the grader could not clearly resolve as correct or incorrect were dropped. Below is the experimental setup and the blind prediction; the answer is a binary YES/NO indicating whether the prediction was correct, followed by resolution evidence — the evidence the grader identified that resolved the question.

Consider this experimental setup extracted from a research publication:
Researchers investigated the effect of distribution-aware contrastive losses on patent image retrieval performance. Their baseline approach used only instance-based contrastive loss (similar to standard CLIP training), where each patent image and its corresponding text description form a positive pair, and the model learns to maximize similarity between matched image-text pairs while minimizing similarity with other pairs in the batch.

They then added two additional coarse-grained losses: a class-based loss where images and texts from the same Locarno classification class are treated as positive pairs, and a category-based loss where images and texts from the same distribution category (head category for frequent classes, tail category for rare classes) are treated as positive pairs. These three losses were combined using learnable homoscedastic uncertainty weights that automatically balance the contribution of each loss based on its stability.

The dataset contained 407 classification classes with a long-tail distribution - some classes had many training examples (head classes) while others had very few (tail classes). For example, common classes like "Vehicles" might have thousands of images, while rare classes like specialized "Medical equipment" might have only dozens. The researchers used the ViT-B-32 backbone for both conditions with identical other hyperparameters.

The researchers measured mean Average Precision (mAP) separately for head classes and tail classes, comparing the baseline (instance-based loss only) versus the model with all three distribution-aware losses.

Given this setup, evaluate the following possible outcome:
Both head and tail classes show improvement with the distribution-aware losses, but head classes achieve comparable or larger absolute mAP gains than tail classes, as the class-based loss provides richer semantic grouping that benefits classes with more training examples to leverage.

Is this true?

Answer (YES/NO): NO